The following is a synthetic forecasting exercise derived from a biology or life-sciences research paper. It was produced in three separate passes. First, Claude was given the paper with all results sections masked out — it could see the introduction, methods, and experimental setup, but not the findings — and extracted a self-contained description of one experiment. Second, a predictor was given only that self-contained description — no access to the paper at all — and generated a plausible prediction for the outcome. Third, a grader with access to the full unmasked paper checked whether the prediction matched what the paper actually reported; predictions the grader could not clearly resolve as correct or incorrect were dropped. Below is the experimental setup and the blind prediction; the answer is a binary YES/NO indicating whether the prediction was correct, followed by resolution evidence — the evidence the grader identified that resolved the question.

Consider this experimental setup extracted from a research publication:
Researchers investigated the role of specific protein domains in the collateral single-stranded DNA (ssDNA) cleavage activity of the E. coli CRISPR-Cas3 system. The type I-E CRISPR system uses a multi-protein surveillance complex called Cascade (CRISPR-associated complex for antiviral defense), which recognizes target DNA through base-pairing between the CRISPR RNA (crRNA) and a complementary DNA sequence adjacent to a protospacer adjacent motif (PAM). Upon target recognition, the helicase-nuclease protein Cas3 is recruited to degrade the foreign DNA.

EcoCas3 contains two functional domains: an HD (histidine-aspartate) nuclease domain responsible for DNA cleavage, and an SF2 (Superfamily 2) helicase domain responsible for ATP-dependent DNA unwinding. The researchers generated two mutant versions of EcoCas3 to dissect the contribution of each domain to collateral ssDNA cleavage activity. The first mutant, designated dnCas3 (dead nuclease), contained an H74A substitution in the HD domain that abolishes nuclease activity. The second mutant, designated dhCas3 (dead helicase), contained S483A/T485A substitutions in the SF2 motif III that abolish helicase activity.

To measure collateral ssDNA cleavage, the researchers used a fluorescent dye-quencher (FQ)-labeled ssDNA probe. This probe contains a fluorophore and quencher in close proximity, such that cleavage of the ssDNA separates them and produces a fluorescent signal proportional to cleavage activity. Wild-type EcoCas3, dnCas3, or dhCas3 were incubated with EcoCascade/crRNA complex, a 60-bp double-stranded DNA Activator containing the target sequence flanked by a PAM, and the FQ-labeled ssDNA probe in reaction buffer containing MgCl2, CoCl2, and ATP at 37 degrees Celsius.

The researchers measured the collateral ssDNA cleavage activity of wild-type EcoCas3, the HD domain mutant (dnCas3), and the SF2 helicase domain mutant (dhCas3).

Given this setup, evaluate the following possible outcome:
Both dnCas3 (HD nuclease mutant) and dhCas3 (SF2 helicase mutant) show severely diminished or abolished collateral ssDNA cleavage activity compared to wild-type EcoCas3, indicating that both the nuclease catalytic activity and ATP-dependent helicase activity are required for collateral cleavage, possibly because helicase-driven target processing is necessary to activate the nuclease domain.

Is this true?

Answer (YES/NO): NO